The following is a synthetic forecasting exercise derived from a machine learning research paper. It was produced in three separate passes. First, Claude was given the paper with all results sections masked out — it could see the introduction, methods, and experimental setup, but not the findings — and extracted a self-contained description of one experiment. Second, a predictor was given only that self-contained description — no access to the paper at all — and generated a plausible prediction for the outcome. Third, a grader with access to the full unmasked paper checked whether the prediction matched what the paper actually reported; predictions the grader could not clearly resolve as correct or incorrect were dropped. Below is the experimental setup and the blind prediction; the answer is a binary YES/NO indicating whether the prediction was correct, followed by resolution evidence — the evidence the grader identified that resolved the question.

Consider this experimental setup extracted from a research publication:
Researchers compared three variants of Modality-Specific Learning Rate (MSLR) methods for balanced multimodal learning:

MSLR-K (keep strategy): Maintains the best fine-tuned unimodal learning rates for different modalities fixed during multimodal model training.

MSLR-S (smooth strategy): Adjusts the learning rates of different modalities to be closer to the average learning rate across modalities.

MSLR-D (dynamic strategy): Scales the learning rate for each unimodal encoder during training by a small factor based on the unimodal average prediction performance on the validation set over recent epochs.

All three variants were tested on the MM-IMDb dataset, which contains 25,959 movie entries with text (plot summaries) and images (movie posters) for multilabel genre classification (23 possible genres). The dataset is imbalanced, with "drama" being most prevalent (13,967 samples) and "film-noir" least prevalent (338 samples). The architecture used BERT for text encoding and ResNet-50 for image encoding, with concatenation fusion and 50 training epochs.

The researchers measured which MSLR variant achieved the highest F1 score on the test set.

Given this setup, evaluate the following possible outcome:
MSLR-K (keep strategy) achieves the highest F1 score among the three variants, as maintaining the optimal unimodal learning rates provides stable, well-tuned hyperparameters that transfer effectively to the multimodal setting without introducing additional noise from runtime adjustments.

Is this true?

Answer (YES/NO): NO